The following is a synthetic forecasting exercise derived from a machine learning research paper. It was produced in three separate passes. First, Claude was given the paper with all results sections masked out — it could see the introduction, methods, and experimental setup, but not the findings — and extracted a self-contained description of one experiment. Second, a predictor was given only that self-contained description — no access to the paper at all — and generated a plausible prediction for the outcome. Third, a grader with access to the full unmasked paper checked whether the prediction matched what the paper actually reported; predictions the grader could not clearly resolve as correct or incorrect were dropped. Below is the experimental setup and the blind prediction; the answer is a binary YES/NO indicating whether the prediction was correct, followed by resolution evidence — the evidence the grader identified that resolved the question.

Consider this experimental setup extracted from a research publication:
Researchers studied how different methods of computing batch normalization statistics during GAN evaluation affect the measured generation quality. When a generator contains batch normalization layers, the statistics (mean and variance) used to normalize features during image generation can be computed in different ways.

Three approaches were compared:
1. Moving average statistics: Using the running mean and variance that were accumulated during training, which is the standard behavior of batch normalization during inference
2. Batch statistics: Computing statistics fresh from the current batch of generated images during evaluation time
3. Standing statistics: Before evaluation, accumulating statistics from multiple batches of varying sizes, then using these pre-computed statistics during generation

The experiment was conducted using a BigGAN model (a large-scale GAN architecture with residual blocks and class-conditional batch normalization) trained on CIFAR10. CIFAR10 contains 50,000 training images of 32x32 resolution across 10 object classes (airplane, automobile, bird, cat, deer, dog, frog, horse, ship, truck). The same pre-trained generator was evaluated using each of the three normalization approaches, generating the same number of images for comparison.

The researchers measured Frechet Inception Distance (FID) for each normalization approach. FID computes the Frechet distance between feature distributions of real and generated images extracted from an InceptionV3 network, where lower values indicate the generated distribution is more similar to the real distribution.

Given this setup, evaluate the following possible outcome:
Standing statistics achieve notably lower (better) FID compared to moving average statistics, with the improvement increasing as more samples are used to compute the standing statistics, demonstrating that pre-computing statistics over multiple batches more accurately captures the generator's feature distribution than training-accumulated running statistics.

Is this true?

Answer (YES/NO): NO